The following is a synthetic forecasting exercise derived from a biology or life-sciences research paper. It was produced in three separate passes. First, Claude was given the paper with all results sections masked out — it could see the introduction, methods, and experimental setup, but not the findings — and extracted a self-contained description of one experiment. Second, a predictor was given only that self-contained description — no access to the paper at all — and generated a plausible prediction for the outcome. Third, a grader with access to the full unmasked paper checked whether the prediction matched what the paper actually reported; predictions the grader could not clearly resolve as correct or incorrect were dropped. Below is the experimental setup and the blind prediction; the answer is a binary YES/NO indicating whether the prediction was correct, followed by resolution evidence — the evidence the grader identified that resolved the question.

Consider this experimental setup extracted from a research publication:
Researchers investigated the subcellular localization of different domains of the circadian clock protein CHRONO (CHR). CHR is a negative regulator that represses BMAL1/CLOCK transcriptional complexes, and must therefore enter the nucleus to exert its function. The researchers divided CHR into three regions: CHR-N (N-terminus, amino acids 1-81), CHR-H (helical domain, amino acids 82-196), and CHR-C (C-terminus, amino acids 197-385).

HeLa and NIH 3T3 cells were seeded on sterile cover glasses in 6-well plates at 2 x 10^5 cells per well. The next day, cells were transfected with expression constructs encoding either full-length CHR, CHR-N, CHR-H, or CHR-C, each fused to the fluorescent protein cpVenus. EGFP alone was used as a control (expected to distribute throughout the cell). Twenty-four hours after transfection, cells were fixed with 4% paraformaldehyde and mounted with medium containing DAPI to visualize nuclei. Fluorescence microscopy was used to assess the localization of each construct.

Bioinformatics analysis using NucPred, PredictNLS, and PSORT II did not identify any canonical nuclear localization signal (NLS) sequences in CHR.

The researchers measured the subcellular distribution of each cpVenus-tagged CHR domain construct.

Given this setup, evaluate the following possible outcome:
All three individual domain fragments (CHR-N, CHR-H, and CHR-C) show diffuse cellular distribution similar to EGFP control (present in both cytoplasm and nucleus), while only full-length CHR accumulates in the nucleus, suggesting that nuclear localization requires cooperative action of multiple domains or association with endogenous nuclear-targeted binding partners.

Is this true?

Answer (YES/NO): NO